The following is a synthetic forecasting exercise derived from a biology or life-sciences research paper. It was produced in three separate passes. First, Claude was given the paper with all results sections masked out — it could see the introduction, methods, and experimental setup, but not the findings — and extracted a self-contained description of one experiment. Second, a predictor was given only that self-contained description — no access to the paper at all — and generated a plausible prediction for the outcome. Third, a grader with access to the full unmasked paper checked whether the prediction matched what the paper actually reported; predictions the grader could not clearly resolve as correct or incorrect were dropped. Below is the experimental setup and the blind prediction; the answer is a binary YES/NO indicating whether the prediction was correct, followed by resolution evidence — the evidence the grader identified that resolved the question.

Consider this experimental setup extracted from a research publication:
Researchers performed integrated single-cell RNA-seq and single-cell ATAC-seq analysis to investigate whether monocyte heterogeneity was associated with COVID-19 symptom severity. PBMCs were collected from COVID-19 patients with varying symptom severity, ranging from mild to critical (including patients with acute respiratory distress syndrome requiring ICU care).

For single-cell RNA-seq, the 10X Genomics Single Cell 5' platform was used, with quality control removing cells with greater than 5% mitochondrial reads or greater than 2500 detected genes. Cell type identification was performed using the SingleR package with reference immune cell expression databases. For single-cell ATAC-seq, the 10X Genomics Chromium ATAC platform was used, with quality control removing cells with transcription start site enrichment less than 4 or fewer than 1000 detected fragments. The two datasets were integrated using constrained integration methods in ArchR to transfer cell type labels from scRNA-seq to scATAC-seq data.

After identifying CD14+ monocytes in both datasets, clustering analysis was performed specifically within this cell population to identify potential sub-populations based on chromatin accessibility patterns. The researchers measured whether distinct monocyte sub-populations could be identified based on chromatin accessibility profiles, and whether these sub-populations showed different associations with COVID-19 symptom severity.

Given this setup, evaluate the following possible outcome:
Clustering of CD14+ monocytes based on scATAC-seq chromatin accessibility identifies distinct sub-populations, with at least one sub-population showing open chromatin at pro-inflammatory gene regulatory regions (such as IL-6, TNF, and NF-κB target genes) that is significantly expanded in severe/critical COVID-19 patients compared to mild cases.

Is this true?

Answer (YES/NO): NO